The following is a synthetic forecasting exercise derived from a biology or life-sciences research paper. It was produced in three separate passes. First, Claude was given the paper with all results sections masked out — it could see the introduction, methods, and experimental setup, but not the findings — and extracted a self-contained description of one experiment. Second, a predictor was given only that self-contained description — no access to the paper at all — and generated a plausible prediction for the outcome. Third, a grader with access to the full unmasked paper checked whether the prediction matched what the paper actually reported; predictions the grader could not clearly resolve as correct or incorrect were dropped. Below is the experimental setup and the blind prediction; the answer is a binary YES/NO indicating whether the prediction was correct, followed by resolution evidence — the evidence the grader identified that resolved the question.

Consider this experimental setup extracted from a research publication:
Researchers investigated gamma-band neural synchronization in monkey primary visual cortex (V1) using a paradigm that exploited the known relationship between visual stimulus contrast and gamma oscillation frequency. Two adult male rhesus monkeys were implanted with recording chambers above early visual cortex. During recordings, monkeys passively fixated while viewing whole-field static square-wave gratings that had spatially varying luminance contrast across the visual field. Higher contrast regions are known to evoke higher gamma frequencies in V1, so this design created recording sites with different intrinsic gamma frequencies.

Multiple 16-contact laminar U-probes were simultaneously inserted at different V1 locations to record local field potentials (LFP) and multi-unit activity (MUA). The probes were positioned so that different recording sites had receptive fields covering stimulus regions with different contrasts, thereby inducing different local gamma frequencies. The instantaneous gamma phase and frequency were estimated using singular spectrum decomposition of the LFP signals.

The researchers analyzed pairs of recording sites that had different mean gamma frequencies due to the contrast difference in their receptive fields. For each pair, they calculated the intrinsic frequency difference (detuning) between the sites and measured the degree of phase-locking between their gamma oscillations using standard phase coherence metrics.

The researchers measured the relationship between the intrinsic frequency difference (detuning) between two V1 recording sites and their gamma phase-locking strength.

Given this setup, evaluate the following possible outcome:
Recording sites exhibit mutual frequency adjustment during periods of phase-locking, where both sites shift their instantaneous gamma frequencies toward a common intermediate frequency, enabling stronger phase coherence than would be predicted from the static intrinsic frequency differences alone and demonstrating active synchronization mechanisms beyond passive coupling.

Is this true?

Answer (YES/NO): NO